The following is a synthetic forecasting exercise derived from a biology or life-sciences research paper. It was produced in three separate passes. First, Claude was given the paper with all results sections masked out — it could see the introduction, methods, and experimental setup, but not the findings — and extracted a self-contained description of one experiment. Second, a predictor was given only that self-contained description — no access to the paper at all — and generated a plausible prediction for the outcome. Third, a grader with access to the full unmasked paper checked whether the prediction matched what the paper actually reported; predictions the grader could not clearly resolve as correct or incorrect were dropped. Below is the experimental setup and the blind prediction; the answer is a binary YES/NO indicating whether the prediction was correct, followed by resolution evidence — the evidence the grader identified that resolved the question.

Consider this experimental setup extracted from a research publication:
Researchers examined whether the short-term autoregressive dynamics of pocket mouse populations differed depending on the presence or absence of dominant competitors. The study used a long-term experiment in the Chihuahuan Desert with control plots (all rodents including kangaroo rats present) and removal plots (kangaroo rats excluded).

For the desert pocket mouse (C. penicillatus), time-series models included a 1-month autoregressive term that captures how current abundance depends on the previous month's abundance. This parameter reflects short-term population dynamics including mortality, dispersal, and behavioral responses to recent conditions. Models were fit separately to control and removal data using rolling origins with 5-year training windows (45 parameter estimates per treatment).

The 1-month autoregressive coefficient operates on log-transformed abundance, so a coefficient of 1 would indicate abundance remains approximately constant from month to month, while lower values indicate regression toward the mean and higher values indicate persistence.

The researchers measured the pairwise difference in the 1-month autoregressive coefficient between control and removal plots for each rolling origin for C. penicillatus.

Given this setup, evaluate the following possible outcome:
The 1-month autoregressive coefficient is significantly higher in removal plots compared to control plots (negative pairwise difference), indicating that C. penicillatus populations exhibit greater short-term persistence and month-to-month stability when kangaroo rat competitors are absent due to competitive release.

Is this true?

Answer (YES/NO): NO